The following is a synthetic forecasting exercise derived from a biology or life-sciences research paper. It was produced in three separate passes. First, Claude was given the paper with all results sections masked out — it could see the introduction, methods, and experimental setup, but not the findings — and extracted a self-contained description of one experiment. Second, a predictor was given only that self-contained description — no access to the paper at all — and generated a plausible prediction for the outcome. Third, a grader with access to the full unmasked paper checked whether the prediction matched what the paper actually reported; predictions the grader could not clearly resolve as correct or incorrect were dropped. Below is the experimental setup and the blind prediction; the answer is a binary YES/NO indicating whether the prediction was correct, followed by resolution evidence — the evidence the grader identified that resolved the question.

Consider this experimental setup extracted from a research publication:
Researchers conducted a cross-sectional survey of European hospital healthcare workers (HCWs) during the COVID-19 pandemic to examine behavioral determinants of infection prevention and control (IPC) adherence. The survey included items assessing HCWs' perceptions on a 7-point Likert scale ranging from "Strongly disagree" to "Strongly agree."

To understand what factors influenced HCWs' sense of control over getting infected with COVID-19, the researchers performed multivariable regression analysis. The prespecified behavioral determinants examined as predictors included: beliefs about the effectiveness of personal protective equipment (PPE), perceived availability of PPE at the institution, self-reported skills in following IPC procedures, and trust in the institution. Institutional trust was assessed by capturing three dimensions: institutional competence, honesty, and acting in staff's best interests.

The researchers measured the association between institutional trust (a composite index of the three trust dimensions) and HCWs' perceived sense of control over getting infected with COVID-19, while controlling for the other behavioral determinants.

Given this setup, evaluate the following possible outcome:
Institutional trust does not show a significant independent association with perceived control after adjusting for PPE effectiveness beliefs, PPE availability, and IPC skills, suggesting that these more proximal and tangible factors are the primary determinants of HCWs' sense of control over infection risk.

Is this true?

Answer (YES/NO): NO